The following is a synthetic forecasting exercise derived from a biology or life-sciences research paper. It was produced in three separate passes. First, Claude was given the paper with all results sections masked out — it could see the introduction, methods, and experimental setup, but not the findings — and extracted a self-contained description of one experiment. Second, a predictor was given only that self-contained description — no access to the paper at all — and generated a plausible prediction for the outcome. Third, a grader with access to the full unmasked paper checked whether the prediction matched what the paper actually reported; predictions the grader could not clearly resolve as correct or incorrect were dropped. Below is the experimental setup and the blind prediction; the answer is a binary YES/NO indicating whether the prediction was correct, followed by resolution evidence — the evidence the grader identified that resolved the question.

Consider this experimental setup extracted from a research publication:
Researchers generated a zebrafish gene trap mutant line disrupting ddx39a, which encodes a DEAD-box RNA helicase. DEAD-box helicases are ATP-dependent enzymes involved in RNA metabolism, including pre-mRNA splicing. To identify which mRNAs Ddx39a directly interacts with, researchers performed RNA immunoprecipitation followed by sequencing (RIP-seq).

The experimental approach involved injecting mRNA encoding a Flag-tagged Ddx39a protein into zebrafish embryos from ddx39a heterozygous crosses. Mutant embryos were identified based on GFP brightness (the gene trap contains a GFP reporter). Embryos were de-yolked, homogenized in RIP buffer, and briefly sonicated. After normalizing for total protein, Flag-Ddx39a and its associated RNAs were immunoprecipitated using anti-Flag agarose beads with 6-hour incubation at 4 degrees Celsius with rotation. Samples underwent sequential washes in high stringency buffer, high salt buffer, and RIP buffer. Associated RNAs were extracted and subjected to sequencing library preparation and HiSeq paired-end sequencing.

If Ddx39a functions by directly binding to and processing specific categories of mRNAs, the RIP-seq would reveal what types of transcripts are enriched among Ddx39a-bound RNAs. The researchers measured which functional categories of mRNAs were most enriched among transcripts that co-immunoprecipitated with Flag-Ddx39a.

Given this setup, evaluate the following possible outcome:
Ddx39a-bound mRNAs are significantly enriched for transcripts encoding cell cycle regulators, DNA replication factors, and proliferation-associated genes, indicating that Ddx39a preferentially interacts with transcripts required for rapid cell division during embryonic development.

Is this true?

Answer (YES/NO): NO